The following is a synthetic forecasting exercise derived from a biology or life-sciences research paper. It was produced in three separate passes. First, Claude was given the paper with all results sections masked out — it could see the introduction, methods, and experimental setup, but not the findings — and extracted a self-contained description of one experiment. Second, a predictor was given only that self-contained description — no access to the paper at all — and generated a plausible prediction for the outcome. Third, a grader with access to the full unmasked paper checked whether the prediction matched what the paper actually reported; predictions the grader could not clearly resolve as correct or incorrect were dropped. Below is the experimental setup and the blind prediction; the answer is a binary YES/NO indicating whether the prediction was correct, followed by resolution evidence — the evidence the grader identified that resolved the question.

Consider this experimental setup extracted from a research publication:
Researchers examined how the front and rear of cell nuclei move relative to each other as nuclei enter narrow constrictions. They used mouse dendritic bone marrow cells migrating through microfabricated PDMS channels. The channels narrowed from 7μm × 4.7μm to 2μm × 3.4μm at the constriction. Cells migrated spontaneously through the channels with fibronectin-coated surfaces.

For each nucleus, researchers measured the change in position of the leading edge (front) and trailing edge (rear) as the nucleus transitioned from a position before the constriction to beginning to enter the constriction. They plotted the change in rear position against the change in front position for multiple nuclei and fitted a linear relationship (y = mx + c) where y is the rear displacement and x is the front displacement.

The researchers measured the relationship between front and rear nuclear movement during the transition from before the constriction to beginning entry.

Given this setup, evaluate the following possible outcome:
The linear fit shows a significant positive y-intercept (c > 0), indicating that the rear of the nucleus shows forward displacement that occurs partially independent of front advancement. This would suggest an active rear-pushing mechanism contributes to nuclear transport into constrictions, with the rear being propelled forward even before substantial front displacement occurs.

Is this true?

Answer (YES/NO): NO